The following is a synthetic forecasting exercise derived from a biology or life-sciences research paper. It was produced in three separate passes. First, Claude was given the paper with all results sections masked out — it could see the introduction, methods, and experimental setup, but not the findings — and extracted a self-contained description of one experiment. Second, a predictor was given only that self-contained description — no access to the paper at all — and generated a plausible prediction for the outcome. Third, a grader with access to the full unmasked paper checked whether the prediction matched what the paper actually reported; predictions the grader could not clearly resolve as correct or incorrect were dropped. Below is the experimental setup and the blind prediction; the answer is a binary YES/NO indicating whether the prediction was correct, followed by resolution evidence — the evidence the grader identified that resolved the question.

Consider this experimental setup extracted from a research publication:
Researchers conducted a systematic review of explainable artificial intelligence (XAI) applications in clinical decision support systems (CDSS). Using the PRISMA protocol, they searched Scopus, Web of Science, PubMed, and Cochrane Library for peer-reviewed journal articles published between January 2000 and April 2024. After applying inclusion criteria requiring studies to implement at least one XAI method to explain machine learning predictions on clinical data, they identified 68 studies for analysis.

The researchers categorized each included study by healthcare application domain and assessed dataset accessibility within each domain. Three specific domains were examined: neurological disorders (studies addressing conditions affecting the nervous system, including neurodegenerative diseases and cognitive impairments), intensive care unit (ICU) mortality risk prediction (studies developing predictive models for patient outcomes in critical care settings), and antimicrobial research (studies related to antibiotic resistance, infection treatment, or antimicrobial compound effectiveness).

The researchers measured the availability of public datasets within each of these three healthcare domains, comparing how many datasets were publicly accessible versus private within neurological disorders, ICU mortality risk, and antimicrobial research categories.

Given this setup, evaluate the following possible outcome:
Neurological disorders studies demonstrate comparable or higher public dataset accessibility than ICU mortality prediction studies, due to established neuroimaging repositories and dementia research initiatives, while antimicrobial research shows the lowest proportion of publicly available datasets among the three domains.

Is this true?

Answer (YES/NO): NO